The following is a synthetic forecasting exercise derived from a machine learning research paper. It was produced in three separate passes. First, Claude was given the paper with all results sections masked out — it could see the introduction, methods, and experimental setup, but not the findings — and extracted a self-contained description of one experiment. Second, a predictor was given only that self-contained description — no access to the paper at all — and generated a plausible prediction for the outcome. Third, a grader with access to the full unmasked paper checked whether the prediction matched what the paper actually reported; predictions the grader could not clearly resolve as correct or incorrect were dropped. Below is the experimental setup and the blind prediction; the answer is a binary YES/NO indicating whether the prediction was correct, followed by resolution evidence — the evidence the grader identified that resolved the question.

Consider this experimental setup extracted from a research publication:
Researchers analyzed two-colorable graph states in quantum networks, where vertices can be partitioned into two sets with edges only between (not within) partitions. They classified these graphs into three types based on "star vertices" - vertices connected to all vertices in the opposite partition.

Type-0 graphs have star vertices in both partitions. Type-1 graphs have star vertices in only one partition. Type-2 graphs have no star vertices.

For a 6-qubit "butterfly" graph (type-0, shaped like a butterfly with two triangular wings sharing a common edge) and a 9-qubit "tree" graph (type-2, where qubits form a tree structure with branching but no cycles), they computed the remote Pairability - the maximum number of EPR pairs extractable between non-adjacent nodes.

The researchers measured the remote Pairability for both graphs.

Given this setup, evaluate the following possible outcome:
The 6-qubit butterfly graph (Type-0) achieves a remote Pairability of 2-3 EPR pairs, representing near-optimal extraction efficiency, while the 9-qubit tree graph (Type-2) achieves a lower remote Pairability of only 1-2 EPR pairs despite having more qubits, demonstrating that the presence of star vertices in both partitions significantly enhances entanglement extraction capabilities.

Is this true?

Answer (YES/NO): YES